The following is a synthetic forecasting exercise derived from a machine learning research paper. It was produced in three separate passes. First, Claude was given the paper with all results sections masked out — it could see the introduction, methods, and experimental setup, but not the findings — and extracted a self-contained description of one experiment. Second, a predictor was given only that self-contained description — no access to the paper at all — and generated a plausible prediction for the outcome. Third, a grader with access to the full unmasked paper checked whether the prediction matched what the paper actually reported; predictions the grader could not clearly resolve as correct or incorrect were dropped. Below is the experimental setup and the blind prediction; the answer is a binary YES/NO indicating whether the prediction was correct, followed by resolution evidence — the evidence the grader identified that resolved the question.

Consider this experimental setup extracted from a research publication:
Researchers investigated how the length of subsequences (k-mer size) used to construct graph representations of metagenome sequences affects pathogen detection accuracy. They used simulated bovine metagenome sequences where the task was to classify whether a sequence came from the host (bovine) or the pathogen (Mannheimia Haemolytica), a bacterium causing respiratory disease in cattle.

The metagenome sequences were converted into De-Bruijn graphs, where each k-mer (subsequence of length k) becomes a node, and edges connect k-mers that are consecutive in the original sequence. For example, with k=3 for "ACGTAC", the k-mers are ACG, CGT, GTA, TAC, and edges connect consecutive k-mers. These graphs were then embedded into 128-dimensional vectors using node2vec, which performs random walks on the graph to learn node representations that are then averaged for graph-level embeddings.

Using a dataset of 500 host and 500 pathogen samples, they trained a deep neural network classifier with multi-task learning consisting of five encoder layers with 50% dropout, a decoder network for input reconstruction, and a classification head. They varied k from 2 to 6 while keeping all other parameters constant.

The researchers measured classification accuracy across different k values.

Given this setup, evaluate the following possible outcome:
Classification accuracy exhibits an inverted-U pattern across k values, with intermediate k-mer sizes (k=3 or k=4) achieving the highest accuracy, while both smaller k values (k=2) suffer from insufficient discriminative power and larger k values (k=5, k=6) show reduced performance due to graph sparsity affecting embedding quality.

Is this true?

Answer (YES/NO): NO